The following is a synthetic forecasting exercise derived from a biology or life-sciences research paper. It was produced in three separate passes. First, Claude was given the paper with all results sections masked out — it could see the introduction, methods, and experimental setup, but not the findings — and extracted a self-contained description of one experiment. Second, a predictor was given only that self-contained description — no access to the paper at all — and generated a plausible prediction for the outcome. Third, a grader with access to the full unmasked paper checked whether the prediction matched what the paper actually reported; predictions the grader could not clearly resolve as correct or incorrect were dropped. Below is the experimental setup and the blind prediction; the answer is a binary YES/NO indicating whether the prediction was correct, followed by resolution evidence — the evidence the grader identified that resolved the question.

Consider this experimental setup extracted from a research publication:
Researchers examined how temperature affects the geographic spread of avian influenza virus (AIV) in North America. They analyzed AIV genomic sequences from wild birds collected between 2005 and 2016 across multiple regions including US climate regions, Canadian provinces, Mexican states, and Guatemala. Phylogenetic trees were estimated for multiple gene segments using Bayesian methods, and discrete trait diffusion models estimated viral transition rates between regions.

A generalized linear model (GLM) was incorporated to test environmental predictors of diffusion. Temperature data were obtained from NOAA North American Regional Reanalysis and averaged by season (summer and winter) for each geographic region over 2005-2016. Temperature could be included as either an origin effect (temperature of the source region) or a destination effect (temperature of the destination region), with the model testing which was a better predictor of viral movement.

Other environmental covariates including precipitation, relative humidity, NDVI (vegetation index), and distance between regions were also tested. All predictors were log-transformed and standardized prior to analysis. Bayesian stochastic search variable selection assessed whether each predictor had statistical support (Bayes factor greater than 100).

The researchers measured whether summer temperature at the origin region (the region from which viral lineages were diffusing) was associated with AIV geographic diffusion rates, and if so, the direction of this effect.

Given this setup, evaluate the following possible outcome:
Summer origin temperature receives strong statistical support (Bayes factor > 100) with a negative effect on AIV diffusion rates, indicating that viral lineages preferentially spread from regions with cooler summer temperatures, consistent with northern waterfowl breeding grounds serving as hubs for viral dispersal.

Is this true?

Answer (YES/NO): NO